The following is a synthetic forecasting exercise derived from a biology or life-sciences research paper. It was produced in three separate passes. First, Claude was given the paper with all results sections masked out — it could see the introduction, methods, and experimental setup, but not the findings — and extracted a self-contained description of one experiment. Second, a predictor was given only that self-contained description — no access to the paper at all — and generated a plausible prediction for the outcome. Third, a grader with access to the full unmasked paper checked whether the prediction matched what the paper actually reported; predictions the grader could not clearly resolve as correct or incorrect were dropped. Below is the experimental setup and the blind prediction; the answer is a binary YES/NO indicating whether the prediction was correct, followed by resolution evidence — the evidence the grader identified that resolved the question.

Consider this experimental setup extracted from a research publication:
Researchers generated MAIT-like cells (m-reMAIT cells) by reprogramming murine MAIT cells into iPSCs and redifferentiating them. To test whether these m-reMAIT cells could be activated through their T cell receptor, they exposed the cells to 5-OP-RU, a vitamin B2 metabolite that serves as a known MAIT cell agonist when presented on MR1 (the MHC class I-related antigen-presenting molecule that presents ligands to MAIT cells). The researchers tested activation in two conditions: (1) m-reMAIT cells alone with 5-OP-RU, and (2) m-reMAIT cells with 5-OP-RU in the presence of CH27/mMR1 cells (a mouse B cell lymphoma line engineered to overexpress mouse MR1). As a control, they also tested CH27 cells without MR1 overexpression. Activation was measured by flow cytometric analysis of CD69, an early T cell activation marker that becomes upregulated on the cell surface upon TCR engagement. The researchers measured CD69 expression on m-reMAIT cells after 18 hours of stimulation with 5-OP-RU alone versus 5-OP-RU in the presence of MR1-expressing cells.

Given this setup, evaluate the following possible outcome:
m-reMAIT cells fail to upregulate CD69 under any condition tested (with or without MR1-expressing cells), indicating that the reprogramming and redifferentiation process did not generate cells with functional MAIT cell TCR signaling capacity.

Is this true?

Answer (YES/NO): NO